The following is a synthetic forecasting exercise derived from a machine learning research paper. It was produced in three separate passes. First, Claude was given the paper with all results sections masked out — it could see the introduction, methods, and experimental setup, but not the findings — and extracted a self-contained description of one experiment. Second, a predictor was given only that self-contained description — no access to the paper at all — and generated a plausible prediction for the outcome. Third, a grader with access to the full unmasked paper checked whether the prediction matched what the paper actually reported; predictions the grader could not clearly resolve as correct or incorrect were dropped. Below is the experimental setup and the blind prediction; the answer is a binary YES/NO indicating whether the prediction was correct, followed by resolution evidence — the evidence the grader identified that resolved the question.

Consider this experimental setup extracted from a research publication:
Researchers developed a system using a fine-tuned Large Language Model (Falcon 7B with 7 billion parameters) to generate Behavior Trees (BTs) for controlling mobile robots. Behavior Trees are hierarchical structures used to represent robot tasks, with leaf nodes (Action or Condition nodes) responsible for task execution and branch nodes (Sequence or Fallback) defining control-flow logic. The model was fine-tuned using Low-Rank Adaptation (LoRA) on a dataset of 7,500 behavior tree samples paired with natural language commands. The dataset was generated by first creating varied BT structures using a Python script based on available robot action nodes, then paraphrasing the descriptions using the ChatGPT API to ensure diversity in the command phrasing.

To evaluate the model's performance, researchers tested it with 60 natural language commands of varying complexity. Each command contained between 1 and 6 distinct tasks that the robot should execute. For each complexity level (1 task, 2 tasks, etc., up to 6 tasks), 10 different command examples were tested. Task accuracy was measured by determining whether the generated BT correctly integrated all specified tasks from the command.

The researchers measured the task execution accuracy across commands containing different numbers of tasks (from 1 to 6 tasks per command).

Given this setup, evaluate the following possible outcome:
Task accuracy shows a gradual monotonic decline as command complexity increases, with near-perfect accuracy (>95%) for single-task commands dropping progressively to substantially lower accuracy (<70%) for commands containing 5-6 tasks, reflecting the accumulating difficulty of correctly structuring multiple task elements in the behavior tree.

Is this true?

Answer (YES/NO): NO